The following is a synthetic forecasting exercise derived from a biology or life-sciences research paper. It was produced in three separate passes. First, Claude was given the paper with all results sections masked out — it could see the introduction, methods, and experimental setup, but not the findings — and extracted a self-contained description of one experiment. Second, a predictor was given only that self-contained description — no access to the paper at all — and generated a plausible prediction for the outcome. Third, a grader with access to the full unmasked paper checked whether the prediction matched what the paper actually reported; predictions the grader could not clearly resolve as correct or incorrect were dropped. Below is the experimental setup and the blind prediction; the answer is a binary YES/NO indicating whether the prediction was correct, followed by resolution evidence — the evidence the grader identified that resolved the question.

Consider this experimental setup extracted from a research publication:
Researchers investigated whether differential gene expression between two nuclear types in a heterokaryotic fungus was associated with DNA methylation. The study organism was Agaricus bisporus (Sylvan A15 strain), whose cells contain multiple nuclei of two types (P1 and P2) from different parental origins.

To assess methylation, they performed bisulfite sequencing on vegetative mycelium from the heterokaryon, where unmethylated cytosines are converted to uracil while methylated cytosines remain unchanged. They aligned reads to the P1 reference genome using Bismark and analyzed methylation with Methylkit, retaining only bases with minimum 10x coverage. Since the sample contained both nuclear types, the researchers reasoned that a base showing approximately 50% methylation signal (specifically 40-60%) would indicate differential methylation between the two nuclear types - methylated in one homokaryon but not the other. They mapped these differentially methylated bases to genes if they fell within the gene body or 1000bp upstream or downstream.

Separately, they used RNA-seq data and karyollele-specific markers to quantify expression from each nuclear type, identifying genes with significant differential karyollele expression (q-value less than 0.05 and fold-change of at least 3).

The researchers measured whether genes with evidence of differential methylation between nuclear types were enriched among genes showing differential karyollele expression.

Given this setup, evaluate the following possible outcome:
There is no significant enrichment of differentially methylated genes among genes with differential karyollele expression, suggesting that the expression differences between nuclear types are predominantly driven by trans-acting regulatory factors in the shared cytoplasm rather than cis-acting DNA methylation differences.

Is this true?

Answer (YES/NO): NO